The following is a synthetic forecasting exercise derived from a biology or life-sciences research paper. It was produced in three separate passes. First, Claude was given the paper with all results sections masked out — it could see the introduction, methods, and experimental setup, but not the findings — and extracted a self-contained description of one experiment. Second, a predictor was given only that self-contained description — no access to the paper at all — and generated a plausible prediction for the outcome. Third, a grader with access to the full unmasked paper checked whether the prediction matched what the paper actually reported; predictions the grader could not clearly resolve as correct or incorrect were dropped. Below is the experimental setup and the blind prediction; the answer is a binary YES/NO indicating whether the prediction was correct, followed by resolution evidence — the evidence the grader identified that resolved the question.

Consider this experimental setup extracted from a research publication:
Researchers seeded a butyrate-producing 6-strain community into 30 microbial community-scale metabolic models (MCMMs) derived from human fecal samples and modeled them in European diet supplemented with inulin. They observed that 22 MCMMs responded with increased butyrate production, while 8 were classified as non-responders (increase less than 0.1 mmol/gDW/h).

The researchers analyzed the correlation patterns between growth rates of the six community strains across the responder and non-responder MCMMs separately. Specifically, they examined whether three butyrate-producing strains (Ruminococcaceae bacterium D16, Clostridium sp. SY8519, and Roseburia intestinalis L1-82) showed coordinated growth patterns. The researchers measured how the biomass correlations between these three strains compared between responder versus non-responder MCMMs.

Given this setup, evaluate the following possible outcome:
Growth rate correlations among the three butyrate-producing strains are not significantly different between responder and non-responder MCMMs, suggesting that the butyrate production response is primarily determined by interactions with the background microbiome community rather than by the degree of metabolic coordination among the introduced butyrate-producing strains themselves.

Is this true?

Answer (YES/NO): NO